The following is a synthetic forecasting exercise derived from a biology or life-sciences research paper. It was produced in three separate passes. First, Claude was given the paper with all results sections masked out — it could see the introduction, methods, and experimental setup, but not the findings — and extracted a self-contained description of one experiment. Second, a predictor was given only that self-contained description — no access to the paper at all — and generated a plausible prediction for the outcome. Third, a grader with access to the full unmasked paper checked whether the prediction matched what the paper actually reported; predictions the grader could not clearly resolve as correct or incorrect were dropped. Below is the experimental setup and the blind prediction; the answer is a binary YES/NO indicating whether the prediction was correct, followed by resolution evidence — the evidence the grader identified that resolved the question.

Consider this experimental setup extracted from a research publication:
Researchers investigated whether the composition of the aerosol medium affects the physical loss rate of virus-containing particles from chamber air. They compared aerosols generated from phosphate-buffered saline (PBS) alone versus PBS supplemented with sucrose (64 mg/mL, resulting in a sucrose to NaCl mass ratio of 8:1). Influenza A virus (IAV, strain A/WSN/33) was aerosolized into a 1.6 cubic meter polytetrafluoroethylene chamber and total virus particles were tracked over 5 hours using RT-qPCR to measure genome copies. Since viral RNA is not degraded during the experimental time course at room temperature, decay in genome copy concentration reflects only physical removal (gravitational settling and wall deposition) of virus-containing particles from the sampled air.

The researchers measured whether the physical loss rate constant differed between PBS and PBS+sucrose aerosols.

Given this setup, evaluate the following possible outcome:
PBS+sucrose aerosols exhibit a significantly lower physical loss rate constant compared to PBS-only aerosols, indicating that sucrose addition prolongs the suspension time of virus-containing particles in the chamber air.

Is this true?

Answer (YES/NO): NO